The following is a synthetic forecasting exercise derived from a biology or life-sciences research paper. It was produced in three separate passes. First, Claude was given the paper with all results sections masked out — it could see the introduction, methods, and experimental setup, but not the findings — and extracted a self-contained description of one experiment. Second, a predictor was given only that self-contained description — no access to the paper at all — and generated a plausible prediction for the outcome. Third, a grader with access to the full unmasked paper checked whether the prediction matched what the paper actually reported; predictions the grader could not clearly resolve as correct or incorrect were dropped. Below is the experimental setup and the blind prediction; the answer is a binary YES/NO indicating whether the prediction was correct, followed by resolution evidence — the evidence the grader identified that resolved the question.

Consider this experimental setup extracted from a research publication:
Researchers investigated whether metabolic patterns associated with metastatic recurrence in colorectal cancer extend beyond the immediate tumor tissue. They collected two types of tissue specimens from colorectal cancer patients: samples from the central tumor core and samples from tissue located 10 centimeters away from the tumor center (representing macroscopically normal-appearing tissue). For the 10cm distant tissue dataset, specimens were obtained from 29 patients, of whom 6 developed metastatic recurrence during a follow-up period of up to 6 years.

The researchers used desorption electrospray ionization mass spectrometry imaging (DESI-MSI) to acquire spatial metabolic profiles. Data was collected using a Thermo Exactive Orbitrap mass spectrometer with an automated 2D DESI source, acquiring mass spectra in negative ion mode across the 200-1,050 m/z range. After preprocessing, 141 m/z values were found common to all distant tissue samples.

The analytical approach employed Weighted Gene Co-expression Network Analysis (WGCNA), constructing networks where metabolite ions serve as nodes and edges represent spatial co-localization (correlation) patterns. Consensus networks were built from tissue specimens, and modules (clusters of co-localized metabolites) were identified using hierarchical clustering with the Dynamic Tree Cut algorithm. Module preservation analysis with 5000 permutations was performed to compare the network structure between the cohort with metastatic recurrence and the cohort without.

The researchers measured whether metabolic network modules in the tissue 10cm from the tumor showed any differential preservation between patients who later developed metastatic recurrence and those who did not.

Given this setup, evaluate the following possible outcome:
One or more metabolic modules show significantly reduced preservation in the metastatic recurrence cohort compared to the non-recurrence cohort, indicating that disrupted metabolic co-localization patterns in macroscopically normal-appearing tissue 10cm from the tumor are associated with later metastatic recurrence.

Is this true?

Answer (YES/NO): NO